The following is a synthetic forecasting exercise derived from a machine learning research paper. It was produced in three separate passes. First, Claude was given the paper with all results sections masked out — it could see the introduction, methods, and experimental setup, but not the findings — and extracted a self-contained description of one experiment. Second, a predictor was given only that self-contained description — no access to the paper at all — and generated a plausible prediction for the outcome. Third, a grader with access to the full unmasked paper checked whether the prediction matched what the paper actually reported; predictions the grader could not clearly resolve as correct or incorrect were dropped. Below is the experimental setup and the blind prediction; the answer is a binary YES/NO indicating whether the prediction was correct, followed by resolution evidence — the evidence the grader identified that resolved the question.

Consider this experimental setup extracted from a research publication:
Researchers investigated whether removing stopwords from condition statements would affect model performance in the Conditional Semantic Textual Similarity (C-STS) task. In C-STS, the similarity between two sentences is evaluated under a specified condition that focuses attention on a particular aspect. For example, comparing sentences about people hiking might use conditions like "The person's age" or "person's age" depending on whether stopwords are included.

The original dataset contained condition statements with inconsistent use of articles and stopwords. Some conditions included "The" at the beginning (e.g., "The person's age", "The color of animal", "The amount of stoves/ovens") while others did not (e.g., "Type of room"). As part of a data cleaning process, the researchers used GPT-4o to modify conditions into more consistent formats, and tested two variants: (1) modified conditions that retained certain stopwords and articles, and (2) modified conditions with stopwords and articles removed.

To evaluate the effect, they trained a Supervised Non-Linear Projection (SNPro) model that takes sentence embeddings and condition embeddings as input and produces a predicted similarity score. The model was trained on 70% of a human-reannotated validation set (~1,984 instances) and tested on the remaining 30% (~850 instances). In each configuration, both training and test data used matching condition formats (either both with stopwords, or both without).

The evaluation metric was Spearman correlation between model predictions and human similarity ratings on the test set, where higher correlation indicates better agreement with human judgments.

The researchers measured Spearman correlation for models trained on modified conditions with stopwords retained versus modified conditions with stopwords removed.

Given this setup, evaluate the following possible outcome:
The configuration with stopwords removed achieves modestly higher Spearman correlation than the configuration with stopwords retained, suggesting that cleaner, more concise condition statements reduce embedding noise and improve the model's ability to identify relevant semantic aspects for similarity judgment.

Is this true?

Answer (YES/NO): YES